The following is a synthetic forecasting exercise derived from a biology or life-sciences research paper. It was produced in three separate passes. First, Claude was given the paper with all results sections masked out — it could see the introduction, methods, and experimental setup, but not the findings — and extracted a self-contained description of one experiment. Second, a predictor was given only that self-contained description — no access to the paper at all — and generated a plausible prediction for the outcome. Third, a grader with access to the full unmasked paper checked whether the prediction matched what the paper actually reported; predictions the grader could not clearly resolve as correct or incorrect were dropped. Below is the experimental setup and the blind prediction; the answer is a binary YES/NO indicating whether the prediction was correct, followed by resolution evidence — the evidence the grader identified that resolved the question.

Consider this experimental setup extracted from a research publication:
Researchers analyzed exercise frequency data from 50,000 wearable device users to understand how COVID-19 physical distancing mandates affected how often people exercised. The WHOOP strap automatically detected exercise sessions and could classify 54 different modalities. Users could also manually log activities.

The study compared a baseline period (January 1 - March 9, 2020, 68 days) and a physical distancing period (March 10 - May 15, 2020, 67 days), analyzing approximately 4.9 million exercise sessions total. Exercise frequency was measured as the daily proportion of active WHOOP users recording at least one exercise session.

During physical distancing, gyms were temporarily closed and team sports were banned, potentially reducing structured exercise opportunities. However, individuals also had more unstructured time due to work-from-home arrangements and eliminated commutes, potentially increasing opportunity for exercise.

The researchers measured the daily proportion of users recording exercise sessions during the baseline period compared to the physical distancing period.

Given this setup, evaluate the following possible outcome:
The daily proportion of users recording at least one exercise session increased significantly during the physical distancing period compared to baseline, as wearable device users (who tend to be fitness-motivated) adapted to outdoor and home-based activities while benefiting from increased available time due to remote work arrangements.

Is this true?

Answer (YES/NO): NO